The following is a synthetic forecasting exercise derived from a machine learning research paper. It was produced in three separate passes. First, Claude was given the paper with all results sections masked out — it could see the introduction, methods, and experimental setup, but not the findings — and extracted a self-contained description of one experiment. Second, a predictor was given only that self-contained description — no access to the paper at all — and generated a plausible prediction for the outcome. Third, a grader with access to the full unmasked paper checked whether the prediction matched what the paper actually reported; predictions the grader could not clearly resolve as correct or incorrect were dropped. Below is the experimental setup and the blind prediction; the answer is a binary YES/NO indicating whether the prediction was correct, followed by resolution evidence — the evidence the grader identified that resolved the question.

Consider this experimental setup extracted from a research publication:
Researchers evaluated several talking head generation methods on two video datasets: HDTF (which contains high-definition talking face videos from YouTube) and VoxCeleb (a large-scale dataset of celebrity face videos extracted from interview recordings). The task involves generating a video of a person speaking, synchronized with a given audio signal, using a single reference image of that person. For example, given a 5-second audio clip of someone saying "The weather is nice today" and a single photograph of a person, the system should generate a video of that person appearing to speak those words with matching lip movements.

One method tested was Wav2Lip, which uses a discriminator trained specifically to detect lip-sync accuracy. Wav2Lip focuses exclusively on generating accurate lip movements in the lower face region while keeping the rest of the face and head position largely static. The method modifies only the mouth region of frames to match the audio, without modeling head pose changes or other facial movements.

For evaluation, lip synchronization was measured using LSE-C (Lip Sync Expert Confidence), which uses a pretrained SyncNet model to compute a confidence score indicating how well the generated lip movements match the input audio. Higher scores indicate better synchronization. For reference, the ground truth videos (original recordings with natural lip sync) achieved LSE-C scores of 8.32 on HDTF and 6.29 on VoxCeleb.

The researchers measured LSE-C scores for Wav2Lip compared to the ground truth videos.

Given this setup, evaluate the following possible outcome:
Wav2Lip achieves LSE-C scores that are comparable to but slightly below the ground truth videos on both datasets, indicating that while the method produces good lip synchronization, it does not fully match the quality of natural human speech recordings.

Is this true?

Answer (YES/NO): NO